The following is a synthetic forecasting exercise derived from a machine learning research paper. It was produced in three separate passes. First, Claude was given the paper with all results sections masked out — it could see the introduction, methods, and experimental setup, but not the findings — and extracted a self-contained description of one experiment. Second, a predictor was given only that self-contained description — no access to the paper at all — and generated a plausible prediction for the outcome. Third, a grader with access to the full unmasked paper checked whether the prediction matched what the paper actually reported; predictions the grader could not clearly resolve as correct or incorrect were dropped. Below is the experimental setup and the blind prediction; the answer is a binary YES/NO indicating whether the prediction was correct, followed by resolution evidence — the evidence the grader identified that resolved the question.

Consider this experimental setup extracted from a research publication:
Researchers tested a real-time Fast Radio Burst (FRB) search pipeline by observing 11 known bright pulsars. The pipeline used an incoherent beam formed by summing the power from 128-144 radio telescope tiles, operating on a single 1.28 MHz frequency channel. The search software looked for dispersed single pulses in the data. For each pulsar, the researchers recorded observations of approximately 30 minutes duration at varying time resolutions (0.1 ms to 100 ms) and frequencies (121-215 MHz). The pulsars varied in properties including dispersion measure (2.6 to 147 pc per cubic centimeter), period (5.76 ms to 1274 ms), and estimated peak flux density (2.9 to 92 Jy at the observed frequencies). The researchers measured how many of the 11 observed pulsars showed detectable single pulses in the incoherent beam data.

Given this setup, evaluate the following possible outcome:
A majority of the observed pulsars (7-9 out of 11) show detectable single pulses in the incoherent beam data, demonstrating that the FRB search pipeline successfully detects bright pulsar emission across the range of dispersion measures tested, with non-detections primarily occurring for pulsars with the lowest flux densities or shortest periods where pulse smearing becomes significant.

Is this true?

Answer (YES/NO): NO